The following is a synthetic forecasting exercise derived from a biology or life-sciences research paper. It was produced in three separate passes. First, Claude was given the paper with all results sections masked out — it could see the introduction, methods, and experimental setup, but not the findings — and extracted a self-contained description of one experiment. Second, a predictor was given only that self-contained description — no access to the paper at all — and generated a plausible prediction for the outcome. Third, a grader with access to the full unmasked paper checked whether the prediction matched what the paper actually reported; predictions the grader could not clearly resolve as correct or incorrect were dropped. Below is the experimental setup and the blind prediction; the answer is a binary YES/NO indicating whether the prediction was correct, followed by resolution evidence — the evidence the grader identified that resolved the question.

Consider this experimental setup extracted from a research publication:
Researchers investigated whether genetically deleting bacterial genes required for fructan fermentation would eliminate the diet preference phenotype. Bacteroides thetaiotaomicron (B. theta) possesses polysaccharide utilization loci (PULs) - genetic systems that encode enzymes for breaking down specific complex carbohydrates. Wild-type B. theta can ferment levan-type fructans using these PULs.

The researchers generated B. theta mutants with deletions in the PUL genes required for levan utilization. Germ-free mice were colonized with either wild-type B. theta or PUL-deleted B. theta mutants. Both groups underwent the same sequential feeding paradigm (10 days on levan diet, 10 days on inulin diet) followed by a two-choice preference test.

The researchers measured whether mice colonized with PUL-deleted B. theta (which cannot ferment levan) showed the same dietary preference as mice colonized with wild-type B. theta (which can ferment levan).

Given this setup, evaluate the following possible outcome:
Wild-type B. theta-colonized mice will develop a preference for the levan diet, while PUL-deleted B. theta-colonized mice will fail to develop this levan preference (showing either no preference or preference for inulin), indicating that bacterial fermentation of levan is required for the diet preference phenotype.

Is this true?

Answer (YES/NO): NO